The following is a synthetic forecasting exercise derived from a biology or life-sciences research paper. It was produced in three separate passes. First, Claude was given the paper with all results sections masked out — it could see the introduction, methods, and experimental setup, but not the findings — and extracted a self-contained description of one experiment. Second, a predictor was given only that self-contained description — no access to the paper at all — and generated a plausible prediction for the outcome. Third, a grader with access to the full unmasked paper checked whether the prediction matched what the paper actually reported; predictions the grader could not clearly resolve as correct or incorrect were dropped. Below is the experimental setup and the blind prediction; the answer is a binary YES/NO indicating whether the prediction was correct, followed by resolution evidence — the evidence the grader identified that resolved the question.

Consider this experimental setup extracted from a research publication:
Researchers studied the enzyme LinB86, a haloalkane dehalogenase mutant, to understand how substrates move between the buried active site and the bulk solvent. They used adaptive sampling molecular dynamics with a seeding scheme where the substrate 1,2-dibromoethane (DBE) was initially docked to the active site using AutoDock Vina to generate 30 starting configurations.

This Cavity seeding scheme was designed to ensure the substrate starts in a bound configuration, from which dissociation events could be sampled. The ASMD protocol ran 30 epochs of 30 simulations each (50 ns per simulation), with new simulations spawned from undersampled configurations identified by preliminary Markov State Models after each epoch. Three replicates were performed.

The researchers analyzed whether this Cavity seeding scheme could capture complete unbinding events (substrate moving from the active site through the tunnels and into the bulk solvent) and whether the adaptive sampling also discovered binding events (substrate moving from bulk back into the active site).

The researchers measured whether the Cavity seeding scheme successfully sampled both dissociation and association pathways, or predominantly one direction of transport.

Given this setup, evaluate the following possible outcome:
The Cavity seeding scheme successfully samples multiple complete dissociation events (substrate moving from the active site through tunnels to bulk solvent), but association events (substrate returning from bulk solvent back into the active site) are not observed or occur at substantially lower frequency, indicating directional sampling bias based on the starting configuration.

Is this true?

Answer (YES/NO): NO